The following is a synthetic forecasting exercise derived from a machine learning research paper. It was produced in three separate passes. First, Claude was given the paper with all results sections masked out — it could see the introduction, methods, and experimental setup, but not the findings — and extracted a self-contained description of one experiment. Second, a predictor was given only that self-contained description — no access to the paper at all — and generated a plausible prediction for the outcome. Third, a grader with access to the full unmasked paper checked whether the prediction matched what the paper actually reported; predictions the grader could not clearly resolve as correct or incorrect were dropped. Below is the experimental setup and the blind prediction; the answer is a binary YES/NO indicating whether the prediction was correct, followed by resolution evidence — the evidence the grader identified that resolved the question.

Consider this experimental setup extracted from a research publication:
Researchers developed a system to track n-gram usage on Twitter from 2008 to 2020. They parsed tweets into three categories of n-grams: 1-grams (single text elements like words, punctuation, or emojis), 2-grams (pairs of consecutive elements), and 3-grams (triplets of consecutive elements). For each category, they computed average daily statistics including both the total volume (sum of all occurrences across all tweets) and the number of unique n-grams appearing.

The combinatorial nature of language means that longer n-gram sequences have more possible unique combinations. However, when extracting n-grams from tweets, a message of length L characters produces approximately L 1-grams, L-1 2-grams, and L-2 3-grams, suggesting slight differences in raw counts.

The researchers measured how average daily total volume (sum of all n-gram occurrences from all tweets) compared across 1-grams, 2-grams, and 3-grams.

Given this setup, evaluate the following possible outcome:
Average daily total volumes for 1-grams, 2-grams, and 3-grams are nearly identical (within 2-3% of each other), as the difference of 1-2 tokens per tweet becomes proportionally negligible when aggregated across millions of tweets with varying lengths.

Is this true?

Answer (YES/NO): NO